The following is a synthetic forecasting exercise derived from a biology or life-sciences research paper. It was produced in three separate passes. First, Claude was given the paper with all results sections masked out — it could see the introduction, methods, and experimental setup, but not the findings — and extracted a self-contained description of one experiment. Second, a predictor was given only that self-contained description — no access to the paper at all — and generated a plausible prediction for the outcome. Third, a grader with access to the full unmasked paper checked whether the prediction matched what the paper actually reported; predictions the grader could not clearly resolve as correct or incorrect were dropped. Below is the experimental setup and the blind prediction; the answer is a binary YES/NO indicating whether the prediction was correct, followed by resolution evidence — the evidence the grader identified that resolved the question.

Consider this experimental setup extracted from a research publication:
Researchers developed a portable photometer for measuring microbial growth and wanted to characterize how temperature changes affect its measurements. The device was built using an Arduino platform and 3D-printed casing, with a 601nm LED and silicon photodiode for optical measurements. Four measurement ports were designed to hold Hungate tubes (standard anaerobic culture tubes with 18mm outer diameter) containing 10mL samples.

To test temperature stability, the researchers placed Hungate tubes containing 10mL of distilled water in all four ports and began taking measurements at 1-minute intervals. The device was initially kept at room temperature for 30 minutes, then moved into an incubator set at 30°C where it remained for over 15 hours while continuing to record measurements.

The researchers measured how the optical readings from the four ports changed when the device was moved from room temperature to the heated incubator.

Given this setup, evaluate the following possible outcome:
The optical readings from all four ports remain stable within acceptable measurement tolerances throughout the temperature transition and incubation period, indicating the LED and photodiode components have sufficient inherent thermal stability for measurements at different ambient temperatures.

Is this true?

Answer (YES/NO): NO